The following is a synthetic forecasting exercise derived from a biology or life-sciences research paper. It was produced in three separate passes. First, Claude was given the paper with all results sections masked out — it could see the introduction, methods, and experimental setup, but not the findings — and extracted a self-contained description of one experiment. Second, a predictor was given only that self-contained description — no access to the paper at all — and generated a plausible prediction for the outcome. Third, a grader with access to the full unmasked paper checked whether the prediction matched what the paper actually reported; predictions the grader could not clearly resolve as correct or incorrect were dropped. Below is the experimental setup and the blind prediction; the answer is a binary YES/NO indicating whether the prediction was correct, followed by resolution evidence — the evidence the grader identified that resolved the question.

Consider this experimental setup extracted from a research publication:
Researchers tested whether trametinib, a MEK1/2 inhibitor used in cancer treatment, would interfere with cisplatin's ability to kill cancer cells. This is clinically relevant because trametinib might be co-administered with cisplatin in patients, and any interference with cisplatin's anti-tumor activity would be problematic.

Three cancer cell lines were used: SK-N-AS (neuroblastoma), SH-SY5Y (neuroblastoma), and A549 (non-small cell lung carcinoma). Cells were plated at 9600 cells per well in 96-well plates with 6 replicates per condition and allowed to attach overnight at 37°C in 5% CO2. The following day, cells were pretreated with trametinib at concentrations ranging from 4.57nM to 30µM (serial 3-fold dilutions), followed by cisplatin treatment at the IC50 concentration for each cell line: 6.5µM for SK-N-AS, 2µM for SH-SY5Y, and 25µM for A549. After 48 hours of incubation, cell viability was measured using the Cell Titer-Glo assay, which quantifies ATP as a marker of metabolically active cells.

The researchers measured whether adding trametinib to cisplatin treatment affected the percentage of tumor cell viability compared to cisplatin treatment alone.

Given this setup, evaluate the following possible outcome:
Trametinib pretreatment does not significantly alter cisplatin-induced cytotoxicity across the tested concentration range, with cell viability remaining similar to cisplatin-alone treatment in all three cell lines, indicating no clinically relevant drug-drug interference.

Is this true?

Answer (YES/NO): NO